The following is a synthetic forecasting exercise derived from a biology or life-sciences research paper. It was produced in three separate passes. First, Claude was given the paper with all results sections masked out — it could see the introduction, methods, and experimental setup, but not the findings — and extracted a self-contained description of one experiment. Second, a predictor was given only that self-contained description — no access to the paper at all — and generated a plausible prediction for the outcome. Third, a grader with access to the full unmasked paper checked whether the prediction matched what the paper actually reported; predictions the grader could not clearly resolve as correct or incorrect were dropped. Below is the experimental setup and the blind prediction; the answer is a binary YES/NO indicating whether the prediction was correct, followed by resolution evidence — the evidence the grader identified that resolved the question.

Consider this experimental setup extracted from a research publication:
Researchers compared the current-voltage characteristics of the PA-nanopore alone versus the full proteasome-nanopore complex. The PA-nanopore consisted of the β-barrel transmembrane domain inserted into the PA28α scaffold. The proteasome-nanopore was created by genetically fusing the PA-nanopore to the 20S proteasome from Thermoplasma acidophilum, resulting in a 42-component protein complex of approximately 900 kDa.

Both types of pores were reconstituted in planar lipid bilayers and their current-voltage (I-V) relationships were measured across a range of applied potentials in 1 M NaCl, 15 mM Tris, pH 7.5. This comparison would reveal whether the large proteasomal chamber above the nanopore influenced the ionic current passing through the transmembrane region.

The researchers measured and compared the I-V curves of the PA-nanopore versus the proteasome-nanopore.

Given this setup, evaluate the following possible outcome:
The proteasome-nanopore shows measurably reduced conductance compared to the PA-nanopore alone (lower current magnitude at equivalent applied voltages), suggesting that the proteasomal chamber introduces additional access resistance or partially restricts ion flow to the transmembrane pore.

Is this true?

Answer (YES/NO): NO